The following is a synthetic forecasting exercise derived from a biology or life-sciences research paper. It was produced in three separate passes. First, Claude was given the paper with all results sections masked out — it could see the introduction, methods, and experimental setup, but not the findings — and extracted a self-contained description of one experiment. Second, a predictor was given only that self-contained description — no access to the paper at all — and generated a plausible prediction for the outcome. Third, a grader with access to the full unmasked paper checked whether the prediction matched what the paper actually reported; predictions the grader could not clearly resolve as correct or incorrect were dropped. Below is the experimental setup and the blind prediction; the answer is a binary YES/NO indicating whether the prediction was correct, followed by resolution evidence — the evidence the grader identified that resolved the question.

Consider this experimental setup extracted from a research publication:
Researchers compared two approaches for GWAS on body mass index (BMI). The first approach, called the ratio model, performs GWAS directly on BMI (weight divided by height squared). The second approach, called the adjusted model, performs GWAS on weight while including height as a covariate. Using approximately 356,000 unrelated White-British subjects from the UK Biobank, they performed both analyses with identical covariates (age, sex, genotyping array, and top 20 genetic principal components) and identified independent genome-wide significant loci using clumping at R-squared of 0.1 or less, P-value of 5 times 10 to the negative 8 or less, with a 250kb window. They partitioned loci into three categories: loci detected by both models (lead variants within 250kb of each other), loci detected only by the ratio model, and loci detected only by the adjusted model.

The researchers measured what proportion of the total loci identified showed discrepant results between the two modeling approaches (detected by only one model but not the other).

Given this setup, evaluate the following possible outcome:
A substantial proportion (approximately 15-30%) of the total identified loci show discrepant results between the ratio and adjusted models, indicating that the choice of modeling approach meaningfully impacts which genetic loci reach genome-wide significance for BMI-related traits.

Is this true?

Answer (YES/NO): NO